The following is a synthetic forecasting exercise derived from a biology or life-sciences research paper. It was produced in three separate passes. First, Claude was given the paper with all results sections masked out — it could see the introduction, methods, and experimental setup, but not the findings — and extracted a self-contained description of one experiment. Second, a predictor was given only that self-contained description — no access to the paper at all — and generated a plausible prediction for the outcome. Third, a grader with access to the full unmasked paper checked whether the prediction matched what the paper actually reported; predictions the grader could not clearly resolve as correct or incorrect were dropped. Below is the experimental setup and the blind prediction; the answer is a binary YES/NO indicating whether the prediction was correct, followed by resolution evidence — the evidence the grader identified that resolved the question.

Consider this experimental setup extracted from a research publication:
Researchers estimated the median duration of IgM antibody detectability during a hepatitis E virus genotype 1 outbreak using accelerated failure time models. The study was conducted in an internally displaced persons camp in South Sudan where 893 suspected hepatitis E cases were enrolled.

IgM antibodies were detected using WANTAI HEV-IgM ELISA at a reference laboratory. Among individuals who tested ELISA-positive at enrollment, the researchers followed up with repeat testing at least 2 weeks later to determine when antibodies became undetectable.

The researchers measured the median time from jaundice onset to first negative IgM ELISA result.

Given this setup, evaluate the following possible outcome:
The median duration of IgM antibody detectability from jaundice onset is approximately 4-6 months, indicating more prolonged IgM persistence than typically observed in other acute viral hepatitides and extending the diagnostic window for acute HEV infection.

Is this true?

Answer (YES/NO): NO